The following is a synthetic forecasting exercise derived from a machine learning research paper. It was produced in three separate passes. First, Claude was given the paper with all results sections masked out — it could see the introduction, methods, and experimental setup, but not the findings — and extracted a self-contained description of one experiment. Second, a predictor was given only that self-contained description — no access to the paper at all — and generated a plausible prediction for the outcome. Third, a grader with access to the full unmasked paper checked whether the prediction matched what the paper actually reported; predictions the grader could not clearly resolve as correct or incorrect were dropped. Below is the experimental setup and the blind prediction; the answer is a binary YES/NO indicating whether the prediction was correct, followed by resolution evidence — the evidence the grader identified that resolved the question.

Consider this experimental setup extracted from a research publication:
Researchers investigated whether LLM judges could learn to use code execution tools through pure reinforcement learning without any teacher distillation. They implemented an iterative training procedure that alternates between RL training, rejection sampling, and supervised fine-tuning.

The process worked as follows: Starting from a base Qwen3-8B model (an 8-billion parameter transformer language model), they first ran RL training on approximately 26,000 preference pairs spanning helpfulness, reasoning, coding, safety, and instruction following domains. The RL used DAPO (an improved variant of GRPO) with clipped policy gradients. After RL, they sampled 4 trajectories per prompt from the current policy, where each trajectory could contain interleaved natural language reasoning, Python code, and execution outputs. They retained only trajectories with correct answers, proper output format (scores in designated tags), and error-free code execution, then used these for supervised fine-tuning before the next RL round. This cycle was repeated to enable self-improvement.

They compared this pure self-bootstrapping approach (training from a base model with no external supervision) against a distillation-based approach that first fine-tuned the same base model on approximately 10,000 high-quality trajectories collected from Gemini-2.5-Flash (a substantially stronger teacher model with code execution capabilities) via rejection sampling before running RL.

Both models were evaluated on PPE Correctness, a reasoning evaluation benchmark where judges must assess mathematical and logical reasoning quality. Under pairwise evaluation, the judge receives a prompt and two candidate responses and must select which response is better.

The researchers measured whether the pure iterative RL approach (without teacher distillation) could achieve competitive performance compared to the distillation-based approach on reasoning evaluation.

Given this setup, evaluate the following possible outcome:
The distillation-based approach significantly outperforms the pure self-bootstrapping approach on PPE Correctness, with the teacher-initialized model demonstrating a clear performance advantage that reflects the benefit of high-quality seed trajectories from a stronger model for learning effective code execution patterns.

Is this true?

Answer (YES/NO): NO